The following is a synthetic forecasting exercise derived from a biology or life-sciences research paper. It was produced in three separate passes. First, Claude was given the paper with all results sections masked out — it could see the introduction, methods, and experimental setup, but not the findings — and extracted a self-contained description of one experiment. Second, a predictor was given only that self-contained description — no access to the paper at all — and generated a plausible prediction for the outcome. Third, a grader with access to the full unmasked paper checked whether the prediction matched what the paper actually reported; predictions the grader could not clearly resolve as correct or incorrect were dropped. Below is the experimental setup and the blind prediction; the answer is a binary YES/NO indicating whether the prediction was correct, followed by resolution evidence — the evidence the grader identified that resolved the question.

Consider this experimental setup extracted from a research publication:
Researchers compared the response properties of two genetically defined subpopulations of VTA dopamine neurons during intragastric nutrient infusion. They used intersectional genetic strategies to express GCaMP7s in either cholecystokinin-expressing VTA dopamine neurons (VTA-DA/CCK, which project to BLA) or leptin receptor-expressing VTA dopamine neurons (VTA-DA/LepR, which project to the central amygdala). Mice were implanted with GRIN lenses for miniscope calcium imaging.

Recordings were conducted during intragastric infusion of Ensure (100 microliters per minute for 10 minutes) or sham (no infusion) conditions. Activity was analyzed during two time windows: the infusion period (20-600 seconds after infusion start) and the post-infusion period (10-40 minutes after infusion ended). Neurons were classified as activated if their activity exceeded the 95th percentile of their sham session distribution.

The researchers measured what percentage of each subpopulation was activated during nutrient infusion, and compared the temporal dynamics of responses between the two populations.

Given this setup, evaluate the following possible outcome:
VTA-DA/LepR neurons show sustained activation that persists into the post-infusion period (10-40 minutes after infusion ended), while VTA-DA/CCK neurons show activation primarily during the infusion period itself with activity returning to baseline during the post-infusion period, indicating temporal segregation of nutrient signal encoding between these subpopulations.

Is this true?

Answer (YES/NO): NO